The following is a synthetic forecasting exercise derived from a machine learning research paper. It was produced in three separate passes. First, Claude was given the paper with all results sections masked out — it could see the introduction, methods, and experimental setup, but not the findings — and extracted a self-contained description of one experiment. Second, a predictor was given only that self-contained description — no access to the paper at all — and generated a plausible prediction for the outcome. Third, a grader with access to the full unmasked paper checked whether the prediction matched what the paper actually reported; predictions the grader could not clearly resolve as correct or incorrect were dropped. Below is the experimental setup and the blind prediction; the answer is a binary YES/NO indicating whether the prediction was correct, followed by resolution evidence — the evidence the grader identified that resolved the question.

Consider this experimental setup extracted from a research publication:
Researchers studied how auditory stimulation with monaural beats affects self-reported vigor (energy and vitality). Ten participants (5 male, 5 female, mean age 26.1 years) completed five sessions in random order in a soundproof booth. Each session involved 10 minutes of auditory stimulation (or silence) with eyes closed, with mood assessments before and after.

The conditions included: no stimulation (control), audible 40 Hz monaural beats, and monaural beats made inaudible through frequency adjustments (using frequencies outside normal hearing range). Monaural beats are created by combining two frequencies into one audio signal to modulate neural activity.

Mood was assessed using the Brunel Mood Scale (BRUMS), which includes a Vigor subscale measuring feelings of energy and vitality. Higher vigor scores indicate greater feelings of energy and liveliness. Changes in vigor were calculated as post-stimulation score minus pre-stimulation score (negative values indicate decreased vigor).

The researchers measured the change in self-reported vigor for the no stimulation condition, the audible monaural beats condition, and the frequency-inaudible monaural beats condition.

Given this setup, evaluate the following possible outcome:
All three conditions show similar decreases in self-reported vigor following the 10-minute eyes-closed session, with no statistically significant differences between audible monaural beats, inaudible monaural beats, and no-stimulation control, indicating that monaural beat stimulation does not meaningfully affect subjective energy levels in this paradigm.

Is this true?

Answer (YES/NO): NO